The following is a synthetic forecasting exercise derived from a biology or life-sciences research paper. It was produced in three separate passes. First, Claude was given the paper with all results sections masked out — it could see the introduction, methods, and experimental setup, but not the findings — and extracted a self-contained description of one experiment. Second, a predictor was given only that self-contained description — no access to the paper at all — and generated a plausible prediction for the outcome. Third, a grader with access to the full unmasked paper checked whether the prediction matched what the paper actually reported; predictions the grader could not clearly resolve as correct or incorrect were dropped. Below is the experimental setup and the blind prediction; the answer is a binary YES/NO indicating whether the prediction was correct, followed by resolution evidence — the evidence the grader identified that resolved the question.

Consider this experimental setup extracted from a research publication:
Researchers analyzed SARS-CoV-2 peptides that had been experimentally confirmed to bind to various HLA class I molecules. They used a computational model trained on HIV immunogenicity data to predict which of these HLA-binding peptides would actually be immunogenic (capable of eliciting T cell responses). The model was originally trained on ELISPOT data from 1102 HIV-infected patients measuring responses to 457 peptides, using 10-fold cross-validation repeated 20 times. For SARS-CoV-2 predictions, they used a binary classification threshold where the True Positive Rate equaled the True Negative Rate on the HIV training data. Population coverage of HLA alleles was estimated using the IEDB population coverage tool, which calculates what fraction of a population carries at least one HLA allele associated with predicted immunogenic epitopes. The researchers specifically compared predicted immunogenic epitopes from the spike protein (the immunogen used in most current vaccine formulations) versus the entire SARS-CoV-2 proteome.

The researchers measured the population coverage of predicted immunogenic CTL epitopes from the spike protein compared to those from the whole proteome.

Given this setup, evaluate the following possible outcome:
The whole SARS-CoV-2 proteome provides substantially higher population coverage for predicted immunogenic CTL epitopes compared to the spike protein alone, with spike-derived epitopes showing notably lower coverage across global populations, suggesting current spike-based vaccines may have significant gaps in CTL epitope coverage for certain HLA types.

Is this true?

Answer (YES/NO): YES